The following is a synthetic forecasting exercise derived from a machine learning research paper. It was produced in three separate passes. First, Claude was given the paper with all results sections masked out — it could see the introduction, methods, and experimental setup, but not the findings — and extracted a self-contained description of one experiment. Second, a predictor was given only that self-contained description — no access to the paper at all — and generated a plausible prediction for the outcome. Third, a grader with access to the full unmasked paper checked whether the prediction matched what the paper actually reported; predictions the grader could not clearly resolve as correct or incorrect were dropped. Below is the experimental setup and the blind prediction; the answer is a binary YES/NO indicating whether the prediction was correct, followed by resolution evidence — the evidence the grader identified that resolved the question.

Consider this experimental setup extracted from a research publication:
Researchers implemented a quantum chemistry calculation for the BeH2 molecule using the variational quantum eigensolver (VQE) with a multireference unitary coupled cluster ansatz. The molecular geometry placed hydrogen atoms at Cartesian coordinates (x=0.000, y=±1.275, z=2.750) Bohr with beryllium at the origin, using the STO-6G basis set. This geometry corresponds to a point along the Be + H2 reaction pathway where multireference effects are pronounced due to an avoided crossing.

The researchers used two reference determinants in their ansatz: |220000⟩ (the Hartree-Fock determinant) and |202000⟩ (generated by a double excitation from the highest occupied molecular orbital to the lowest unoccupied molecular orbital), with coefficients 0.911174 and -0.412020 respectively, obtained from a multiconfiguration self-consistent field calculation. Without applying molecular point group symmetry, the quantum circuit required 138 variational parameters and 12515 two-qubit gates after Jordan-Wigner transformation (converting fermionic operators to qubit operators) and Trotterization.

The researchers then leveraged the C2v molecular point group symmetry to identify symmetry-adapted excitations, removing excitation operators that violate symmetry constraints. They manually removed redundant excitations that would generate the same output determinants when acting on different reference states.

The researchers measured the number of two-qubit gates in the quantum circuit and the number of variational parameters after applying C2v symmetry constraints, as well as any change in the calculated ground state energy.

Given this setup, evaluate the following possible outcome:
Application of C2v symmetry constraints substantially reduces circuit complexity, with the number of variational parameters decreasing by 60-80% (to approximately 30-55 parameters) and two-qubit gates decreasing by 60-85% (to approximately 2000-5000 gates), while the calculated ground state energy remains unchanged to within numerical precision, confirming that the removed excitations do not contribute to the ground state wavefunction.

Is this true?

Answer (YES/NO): YES